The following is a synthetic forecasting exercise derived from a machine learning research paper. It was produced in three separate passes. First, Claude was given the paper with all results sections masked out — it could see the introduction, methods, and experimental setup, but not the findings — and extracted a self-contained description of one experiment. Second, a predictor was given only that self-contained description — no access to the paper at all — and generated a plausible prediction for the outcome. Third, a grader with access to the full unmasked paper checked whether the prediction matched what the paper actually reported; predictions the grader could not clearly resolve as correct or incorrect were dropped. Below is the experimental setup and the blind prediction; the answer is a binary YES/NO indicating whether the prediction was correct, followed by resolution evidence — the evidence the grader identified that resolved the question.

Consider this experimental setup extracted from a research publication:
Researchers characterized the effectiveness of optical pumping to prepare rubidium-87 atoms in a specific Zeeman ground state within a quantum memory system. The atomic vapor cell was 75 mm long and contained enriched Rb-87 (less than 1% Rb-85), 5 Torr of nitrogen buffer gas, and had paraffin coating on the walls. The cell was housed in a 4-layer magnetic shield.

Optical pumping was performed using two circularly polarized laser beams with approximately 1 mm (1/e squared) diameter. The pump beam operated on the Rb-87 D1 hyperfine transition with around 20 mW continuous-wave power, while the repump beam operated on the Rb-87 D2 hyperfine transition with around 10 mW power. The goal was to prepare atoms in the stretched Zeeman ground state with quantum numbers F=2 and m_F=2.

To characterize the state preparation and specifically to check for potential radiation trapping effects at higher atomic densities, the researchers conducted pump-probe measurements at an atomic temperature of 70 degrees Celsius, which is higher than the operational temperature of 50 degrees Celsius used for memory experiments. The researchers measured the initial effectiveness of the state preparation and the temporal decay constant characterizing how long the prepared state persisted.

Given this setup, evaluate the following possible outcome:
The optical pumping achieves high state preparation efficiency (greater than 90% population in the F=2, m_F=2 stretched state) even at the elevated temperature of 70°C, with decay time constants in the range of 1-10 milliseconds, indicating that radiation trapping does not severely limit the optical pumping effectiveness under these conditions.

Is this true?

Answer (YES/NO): NO